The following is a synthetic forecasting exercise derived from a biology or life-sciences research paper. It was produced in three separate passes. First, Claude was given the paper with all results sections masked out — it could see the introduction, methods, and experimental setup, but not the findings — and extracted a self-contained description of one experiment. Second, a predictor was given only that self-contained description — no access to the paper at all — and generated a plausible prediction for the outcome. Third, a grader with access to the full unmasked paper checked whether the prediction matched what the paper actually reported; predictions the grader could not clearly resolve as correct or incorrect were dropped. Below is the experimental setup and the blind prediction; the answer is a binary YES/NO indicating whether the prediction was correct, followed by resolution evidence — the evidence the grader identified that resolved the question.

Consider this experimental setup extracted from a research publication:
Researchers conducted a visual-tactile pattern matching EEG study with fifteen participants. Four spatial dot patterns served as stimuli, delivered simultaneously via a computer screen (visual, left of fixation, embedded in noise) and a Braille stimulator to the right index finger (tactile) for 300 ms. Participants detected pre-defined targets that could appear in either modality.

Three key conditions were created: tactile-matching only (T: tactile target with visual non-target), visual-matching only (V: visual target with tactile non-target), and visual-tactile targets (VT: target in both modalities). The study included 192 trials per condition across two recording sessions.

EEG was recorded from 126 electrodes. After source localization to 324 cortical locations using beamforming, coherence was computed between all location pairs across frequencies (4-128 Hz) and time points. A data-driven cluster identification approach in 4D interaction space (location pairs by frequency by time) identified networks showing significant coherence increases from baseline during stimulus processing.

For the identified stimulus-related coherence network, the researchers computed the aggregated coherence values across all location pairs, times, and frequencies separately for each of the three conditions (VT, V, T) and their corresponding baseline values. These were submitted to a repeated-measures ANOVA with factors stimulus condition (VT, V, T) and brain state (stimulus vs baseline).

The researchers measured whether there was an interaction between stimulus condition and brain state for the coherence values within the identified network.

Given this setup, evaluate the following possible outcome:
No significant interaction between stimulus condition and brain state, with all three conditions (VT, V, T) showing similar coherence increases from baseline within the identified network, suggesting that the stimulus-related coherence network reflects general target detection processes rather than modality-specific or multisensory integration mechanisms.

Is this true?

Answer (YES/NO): NO